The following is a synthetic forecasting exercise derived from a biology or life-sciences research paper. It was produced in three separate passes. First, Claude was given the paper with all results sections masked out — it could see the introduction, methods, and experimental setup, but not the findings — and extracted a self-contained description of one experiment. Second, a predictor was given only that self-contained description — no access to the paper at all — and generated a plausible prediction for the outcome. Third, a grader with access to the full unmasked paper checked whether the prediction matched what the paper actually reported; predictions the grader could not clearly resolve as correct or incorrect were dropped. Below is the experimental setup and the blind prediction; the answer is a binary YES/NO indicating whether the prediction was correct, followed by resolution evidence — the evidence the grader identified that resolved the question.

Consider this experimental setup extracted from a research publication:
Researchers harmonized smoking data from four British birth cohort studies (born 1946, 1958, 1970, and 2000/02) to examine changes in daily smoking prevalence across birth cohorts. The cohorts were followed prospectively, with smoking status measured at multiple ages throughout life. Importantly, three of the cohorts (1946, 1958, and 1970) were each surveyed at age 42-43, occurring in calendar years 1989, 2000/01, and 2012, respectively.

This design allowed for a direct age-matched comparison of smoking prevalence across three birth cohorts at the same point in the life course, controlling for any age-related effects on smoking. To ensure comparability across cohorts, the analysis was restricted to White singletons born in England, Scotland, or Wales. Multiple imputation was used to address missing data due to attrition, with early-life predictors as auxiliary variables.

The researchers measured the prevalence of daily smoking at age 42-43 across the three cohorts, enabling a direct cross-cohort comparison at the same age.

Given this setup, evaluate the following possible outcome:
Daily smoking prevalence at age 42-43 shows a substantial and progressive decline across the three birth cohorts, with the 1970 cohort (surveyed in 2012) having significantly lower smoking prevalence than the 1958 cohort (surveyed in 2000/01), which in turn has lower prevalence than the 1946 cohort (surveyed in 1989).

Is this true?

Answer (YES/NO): YES